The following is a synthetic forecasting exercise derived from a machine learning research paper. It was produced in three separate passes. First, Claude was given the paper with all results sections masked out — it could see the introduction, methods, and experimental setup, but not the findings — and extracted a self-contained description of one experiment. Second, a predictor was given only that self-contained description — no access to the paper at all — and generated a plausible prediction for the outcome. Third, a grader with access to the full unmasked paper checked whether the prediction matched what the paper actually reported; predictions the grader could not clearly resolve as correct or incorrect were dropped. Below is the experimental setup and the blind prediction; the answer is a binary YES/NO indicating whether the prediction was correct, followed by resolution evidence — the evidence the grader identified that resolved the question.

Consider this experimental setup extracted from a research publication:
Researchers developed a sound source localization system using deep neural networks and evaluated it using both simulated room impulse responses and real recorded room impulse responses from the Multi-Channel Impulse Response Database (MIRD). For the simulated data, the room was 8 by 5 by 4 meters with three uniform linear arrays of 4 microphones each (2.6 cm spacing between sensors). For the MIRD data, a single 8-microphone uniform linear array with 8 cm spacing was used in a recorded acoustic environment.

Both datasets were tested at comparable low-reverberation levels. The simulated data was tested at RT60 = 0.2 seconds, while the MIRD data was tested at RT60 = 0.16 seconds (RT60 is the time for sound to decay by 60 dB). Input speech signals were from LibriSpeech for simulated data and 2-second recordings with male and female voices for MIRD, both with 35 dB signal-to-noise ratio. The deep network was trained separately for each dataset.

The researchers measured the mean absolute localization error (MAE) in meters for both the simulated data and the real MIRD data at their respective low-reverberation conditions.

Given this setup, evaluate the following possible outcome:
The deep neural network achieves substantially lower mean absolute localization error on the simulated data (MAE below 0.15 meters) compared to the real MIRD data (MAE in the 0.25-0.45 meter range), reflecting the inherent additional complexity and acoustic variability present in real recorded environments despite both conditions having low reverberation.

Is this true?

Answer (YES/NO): NO